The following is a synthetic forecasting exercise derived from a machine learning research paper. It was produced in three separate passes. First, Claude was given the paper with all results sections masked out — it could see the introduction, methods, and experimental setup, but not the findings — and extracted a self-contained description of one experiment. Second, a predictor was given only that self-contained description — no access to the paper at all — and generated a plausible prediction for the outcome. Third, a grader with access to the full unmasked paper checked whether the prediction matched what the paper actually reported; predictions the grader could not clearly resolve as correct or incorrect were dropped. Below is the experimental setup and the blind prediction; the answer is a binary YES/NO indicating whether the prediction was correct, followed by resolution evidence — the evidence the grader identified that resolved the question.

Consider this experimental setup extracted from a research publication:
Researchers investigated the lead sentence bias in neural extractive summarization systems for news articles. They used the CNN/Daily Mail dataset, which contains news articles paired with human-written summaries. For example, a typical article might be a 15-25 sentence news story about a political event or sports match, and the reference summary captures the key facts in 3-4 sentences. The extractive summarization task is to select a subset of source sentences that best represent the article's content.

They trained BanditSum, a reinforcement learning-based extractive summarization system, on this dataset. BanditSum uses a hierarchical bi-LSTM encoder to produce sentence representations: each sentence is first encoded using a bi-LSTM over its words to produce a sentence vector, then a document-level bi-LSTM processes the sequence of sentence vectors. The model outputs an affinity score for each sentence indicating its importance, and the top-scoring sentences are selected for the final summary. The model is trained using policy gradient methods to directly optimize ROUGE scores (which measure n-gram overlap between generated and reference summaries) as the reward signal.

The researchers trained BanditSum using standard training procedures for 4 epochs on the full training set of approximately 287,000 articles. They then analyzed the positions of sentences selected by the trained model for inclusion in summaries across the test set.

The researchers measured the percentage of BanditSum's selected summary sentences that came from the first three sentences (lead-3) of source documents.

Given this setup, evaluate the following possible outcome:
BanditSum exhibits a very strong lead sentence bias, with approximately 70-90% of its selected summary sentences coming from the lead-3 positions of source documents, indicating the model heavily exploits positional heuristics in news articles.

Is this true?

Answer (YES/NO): YES